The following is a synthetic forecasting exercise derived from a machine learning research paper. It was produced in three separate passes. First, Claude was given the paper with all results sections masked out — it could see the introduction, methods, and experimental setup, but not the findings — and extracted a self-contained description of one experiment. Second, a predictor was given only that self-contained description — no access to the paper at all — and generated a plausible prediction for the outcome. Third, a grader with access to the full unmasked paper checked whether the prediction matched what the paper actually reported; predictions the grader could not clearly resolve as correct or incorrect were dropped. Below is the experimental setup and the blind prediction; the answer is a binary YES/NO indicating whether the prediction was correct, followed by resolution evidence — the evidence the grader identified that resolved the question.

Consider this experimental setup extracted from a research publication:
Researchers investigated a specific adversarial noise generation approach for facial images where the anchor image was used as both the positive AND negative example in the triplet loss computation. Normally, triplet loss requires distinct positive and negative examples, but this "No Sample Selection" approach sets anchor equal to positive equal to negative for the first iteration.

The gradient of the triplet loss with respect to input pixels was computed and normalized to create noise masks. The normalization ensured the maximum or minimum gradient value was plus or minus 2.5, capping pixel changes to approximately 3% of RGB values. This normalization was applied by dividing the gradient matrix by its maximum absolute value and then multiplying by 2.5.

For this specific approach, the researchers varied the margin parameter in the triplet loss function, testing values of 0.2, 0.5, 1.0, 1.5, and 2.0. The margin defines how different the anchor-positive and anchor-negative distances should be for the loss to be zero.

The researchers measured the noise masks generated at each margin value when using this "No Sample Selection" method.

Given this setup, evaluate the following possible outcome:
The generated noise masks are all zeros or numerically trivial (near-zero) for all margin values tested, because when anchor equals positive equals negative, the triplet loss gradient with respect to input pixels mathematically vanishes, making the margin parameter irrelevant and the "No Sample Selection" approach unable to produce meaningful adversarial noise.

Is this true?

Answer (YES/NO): NO